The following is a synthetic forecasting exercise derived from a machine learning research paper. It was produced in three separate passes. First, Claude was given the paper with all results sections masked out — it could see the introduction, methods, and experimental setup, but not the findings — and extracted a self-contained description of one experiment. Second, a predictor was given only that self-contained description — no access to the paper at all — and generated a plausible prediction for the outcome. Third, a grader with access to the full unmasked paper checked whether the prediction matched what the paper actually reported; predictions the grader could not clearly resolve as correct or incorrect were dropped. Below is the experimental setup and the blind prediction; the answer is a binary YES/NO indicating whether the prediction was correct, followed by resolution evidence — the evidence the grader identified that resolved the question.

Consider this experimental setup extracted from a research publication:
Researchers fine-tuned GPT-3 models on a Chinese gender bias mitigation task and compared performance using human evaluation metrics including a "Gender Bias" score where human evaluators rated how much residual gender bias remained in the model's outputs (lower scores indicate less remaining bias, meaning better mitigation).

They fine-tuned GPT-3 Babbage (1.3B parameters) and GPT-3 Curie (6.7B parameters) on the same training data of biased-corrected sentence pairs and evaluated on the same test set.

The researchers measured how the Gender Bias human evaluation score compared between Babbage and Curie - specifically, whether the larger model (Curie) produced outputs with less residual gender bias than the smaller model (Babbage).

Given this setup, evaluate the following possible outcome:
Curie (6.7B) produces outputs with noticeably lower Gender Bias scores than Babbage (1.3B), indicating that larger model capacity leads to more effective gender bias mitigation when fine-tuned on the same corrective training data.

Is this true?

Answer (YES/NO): NO